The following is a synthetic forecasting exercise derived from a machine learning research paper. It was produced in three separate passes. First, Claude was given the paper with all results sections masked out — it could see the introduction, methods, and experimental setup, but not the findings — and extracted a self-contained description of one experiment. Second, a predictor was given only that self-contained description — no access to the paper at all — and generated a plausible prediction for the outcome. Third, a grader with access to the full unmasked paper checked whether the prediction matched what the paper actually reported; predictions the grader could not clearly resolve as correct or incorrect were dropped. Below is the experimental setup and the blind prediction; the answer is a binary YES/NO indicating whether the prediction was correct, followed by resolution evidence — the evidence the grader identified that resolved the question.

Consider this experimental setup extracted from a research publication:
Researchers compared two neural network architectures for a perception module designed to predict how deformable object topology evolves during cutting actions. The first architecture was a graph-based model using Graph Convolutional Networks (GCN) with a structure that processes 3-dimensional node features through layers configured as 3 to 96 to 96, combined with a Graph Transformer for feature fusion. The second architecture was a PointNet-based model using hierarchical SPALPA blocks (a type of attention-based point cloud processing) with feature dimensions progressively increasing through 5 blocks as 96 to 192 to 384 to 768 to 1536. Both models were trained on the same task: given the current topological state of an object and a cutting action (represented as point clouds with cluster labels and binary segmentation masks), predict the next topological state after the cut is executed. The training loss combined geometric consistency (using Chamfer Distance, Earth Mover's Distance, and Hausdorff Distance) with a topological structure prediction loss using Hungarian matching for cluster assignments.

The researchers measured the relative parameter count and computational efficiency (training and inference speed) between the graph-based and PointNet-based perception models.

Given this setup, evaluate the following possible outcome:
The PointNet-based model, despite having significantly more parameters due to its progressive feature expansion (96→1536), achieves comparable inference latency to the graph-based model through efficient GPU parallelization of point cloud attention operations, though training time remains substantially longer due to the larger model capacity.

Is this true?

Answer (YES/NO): NO